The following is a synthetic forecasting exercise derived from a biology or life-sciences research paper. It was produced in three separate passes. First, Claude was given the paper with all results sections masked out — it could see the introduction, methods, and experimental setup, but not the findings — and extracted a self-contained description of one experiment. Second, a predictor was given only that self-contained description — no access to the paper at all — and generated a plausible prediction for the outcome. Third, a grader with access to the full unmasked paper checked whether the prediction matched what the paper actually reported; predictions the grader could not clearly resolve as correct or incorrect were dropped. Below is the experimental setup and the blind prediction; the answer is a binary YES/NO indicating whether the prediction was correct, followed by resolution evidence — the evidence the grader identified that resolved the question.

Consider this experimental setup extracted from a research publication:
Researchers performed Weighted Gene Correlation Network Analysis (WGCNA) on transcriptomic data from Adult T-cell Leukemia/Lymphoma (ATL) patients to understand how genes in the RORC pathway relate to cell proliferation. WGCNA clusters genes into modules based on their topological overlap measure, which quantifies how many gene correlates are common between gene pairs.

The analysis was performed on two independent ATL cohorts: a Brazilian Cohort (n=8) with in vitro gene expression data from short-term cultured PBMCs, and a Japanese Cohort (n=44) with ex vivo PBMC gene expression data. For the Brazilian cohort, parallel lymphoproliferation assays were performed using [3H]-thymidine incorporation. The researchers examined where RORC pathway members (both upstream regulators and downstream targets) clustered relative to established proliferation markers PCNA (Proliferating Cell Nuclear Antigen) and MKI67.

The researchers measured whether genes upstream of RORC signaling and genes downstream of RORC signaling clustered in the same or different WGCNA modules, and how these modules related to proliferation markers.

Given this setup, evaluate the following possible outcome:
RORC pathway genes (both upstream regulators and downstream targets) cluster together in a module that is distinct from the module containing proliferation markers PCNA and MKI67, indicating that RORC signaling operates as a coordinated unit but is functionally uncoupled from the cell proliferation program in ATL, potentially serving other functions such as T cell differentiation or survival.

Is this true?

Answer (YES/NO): NO